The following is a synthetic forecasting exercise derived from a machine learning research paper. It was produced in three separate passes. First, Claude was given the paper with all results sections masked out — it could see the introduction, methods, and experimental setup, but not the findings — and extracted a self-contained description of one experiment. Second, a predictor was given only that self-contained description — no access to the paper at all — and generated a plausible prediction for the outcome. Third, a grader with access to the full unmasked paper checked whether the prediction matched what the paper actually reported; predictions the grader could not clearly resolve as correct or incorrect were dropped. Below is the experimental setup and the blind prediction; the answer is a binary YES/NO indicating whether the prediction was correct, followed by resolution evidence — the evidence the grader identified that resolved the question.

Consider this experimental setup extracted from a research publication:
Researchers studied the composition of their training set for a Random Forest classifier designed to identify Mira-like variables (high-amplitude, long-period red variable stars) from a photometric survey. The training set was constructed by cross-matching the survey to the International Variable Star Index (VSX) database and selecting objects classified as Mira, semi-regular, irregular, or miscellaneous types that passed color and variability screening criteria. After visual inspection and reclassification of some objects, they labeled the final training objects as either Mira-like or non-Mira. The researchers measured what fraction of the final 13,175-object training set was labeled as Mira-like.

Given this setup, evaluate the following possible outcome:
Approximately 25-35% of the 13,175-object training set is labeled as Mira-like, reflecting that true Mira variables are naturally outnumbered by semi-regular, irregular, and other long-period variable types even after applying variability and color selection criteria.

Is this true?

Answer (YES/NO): NO